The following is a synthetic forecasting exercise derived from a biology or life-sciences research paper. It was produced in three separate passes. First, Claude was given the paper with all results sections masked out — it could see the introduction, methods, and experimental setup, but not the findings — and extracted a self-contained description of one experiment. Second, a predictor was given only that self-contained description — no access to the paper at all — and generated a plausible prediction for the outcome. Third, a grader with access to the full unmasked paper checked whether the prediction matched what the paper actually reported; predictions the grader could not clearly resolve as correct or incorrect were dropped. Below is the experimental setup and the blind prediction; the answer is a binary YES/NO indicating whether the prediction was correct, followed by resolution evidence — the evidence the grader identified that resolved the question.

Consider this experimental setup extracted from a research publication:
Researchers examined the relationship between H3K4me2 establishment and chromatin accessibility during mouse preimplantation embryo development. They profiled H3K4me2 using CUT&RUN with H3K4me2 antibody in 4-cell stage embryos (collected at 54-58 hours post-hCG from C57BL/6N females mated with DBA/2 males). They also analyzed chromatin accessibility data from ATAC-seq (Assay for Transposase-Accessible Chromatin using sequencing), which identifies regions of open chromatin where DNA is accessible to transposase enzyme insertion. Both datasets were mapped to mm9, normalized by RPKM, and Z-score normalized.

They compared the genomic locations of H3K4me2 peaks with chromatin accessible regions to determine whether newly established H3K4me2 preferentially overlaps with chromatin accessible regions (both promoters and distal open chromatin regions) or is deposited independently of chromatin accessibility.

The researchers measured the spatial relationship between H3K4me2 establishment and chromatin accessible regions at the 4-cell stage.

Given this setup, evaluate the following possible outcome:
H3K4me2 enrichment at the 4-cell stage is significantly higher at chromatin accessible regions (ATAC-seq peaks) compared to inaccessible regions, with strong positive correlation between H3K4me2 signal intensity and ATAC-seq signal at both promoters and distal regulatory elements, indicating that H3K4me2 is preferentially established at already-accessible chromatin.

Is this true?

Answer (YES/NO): YES